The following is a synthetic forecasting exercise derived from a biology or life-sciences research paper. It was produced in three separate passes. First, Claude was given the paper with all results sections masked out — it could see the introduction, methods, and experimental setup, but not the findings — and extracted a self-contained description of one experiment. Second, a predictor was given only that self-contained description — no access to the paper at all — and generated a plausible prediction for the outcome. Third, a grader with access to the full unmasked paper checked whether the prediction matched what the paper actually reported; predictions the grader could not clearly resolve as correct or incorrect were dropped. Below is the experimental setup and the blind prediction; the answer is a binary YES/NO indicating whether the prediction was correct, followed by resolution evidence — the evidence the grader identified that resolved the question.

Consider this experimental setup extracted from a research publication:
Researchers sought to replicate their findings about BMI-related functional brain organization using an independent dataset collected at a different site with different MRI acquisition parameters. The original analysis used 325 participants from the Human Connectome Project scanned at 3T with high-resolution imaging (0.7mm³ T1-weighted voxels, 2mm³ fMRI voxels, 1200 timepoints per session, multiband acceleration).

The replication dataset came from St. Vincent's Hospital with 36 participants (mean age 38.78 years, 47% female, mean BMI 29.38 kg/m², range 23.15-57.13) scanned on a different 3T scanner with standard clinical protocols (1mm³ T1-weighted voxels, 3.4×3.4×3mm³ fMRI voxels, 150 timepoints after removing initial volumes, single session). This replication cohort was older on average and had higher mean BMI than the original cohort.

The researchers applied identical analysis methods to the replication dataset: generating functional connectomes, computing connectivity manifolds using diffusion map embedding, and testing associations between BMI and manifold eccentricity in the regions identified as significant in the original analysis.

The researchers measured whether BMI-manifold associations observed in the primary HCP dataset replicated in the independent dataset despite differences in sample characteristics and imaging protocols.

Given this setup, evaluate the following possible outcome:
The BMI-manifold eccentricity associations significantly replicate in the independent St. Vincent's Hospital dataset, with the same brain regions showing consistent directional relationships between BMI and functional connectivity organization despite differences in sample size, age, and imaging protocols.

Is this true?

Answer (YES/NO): YES